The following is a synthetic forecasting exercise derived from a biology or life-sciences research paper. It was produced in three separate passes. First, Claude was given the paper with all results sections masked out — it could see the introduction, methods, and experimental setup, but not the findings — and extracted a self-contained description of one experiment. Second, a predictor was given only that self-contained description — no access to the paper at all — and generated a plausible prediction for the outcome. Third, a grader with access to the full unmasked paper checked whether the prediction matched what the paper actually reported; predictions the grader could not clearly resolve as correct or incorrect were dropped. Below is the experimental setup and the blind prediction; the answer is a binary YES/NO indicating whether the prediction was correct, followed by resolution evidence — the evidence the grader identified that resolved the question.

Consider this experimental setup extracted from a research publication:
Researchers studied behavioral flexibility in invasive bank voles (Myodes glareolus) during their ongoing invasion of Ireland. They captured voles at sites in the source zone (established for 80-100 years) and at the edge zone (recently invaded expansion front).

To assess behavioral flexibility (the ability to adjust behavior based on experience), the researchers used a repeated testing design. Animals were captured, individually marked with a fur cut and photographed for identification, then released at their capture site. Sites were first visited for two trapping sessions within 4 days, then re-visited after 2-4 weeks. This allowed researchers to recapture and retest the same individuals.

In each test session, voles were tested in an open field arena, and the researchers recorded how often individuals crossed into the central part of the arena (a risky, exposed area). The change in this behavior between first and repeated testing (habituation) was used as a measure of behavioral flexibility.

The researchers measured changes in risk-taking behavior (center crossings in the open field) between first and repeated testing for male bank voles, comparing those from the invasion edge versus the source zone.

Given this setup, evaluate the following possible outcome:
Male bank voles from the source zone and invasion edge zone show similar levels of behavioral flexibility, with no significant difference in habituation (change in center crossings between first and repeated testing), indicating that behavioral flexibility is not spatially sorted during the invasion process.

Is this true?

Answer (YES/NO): NO